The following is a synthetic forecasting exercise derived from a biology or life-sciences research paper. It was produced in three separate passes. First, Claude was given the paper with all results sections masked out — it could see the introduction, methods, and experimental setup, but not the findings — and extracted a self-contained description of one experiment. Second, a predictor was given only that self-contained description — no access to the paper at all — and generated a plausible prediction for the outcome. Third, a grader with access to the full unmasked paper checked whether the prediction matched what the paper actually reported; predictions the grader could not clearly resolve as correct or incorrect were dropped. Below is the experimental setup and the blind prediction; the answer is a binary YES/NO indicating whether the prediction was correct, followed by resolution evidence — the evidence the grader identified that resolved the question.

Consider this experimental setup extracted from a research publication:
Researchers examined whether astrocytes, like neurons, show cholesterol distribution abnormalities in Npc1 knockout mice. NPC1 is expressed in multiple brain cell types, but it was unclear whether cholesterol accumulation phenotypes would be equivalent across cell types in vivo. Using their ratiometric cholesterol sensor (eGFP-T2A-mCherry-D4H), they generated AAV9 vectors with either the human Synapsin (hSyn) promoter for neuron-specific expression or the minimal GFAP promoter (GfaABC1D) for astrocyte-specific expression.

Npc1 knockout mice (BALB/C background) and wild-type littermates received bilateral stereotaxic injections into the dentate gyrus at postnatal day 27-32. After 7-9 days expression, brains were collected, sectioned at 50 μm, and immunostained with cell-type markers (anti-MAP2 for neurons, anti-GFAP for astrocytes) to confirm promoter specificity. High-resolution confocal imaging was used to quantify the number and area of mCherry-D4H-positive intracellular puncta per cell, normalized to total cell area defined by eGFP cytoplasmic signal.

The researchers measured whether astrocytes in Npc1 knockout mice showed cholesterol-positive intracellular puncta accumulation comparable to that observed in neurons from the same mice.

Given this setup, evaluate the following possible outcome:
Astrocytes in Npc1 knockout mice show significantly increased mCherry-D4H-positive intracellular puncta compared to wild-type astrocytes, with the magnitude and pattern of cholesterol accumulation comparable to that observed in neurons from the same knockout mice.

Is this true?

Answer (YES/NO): NO